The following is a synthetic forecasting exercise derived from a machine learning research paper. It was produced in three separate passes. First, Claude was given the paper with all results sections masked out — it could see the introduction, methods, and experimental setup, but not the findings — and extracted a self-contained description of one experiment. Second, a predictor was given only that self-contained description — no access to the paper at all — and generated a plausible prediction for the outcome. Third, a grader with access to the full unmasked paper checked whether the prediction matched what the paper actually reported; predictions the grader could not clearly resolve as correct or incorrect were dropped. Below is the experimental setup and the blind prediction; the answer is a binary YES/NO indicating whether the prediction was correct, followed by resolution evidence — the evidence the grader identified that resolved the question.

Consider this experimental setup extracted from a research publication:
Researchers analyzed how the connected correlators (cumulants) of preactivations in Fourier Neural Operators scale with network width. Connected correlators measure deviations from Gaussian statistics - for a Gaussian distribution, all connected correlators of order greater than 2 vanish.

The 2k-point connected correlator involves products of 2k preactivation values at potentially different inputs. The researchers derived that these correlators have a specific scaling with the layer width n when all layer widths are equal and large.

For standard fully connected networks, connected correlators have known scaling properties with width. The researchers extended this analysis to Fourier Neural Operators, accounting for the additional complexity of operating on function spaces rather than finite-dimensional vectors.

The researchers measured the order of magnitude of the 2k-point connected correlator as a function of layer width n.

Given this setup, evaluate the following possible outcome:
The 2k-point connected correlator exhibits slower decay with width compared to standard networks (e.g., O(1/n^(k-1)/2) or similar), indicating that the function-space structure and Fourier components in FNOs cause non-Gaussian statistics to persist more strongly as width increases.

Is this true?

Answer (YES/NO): NO